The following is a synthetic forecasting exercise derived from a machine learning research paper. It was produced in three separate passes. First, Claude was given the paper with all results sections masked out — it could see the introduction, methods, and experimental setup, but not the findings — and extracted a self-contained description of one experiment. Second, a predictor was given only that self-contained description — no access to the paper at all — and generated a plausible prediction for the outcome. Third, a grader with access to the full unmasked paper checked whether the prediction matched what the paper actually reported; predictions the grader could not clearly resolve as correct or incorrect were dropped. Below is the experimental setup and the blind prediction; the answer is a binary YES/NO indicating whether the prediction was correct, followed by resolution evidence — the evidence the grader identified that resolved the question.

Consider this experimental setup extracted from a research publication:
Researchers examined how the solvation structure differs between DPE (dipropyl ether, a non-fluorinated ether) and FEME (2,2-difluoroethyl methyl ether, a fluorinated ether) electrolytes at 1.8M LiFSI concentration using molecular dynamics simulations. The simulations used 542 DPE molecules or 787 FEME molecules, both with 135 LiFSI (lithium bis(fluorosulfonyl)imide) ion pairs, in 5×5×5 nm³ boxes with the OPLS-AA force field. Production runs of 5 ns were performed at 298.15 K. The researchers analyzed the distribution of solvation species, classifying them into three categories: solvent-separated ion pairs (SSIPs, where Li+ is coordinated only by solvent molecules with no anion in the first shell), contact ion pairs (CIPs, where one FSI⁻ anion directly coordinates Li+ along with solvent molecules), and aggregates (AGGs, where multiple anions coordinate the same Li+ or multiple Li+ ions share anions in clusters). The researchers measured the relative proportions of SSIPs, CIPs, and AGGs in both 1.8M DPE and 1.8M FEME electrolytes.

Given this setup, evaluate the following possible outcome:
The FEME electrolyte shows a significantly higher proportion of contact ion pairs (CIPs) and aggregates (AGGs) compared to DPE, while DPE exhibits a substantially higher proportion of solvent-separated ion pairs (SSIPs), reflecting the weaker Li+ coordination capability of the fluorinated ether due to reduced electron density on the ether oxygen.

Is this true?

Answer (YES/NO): NO